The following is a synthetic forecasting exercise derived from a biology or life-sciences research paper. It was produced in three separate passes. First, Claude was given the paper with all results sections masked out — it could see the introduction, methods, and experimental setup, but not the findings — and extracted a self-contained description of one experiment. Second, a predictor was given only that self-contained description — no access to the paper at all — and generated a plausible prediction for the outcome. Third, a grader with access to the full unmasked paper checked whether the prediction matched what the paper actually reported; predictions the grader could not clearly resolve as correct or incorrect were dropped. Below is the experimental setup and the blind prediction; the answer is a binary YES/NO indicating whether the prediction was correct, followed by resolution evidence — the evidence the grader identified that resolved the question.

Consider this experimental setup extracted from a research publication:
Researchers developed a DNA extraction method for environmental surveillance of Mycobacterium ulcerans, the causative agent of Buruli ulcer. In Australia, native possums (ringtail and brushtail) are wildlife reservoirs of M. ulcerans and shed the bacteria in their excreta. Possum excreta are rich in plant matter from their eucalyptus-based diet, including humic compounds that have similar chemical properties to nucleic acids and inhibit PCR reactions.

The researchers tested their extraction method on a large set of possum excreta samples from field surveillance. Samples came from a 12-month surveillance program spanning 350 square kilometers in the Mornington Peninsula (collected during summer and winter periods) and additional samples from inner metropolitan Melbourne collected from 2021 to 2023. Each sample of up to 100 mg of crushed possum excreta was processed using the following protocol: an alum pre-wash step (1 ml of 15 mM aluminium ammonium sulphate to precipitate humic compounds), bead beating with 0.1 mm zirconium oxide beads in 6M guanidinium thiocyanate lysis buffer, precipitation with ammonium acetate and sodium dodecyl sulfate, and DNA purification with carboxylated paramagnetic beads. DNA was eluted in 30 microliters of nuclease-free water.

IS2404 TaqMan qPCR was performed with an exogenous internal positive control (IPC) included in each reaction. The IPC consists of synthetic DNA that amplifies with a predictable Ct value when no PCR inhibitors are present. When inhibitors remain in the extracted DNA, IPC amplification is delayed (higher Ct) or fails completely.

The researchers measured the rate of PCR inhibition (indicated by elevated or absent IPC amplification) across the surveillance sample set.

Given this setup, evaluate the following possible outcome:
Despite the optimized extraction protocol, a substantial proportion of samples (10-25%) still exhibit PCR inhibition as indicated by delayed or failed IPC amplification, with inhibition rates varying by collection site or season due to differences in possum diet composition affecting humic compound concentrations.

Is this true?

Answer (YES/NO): NO